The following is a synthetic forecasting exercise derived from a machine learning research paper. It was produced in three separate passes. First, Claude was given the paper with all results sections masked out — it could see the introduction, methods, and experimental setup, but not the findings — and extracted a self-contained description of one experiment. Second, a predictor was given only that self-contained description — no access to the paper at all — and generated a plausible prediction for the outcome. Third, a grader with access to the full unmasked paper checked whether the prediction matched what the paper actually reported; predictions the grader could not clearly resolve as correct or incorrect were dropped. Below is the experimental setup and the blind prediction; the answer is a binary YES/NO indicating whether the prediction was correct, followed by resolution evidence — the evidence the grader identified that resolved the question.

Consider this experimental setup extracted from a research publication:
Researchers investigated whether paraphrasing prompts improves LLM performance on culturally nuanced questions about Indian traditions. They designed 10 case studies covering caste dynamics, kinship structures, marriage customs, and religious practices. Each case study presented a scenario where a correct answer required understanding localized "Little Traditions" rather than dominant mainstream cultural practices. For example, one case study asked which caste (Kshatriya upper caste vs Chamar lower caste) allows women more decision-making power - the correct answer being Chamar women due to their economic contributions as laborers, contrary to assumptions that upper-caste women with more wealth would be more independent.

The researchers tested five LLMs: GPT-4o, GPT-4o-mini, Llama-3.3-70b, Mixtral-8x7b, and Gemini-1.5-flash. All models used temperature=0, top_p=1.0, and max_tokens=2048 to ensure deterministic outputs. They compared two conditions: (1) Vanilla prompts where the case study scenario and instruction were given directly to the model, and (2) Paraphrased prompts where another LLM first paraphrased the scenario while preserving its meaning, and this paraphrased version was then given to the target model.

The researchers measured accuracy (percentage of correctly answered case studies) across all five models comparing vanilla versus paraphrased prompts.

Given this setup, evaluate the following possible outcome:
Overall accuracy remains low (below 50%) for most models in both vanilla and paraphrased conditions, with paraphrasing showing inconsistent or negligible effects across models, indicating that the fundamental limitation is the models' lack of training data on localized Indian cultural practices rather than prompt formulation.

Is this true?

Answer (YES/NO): NO